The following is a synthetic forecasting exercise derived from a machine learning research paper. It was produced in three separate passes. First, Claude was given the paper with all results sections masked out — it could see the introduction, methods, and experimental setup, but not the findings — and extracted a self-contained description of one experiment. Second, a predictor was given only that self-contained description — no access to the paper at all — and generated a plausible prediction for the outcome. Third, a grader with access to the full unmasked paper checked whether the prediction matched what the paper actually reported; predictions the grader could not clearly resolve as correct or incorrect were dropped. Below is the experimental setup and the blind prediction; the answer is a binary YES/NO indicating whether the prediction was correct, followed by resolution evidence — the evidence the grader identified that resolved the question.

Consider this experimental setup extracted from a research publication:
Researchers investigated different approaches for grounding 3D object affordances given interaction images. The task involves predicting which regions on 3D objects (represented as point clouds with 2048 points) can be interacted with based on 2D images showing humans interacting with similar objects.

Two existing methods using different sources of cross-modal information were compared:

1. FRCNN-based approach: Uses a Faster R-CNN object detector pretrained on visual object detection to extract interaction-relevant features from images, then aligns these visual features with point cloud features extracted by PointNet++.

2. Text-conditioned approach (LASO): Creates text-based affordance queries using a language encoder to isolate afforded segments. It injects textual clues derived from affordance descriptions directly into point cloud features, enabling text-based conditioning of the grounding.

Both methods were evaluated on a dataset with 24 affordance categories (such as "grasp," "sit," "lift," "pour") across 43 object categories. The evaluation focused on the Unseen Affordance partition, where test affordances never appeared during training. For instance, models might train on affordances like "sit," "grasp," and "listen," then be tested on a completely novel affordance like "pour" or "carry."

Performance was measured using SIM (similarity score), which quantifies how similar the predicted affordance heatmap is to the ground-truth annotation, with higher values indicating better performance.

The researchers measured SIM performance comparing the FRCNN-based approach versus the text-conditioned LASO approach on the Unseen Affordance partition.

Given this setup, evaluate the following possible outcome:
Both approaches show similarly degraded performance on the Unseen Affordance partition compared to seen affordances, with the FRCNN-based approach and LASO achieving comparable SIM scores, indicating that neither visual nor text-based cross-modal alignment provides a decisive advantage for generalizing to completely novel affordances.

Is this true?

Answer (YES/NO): YES